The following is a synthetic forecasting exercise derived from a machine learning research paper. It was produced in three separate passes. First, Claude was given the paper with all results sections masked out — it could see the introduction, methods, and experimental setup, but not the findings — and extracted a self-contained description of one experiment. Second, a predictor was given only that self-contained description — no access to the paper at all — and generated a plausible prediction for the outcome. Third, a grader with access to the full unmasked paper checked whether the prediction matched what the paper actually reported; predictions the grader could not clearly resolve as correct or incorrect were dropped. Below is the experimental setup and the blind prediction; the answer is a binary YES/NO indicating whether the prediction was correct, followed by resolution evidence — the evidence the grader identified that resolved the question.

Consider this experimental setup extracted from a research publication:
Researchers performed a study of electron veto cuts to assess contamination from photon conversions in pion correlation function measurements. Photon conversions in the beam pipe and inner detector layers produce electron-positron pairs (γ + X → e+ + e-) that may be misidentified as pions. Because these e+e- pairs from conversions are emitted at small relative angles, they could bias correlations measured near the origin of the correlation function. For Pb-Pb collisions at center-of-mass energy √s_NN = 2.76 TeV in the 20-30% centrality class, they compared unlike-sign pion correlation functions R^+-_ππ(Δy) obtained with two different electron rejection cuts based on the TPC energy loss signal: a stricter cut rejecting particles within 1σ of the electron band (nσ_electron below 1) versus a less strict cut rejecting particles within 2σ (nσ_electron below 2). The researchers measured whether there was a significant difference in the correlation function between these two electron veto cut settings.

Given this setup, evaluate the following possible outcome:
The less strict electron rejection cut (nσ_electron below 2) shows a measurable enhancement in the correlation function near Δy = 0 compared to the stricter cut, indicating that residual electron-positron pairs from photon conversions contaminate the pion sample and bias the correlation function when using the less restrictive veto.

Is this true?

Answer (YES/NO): NO